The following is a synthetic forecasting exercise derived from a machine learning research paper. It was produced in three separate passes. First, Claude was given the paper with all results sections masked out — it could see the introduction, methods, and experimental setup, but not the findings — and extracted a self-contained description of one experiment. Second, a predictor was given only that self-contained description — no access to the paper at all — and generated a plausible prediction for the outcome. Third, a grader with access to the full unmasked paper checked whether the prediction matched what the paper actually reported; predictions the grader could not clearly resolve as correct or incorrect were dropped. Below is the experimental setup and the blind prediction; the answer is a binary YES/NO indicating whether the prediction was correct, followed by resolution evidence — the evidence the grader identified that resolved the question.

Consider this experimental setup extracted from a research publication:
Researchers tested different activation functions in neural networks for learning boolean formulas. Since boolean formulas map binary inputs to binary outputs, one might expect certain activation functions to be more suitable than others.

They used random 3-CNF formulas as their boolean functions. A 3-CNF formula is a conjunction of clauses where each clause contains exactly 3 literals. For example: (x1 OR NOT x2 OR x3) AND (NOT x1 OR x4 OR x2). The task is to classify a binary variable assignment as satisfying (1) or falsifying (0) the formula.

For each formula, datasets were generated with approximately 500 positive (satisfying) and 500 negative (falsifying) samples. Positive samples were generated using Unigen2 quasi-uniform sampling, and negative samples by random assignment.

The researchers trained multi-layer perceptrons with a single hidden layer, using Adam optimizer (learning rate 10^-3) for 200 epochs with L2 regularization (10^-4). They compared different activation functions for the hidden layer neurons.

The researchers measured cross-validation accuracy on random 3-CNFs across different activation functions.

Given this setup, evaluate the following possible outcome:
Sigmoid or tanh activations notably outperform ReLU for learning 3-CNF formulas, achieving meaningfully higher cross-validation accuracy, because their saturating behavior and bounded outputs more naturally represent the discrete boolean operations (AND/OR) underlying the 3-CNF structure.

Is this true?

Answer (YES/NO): NO